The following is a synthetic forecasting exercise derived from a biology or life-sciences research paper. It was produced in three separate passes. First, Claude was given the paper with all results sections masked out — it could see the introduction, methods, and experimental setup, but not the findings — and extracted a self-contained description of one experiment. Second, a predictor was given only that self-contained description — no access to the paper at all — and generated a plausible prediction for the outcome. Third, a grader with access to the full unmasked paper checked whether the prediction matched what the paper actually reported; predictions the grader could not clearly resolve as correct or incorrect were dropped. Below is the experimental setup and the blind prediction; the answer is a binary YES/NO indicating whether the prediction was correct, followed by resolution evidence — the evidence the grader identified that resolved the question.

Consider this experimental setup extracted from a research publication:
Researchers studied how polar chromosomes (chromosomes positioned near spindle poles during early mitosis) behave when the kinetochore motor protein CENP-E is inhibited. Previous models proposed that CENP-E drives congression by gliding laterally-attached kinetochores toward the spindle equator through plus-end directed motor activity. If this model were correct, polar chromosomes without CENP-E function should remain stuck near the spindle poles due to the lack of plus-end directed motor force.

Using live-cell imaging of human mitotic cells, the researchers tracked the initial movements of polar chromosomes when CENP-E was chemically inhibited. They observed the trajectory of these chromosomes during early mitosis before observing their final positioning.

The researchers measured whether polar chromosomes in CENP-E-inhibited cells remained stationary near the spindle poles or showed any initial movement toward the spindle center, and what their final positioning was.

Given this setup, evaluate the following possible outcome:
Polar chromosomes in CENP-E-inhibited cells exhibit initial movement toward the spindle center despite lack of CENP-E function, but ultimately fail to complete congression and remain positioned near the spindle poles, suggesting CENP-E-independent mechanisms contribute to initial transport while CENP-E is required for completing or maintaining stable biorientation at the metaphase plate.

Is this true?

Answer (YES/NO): NO